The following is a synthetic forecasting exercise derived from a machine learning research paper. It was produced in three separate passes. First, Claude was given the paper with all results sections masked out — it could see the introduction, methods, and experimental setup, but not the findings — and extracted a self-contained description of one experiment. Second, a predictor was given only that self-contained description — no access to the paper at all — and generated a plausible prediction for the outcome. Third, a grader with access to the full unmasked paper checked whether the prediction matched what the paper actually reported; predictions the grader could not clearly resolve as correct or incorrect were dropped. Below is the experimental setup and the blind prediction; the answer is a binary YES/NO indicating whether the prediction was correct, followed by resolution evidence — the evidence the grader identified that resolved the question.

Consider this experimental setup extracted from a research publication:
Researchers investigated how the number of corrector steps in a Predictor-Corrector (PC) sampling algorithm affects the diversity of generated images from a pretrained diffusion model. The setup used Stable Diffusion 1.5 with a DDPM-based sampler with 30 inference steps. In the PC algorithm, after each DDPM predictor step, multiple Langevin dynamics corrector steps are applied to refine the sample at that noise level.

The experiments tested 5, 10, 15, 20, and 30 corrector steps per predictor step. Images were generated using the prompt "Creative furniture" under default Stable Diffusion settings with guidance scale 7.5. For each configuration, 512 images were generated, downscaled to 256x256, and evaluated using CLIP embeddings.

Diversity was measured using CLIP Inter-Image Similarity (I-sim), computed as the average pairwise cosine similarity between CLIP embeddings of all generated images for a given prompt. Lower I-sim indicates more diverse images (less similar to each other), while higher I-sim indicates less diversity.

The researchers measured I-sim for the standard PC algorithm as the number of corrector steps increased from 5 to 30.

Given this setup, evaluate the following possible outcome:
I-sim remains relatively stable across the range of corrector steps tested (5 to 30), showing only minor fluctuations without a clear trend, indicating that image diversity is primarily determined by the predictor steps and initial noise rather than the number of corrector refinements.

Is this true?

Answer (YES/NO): NO